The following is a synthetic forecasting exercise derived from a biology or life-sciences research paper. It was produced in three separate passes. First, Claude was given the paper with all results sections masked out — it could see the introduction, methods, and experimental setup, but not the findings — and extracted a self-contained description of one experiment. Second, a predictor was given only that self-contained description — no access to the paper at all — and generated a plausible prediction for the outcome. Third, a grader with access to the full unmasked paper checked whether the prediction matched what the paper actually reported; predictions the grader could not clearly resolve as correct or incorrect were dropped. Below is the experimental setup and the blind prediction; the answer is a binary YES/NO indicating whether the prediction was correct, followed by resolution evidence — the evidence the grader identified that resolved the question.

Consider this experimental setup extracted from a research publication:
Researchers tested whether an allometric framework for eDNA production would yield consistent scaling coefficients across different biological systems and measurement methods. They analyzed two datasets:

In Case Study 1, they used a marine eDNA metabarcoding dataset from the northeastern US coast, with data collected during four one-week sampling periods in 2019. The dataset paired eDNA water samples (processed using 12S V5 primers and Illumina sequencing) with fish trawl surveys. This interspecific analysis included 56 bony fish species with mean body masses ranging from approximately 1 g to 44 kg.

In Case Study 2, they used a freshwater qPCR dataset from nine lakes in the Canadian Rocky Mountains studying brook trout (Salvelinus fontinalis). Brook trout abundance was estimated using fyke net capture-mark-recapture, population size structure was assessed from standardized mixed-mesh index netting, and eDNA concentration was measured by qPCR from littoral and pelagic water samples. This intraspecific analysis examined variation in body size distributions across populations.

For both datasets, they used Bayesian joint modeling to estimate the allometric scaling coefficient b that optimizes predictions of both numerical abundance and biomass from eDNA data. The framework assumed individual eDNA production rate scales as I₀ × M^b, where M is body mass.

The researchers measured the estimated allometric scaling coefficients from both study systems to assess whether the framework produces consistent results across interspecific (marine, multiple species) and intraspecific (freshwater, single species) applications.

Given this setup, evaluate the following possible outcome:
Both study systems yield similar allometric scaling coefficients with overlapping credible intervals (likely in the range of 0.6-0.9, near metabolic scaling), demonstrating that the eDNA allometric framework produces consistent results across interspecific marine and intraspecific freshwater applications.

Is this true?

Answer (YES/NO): YES